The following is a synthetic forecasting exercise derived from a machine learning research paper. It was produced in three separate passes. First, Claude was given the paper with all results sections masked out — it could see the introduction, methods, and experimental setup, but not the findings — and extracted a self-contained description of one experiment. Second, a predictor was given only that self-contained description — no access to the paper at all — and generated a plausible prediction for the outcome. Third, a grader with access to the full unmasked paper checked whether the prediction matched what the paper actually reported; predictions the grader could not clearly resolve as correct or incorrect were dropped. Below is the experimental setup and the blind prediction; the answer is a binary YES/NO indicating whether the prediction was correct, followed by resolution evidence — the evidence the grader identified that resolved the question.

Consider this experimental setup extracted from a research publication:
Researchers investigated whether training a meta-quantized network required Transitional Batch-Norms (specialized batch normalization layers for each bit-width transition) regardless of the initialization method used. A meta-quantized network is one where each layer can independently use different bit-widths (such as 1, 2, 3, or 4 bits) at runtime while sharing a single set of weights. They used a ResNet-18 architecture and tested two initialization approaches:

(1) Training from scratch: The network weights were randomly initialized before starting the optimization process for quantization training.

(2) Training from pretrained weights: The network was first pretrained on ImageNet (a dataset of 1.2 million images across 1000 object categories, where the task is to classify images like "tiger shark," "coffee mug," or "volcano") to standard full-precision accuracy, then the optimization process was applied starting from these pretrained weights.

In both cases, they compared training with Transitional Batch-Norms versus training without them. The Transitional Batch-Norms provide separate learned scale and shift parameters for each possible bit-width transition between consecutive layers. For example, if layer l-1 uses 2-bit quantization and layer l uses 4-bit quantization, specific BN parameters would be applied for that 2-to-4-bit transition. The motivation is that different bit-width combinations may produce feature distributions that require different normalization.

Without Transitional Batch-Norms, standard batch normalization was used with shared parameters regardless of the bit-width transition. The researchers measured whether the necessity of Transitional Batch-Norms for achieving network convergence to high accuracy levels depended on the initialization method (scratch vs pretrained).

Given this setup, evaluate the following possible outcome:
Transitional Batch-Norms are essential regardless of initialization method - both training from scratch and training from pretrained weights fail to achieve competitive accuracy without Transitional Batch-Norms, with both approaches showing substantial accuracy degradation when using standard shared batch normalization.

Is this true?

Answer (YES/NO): YES